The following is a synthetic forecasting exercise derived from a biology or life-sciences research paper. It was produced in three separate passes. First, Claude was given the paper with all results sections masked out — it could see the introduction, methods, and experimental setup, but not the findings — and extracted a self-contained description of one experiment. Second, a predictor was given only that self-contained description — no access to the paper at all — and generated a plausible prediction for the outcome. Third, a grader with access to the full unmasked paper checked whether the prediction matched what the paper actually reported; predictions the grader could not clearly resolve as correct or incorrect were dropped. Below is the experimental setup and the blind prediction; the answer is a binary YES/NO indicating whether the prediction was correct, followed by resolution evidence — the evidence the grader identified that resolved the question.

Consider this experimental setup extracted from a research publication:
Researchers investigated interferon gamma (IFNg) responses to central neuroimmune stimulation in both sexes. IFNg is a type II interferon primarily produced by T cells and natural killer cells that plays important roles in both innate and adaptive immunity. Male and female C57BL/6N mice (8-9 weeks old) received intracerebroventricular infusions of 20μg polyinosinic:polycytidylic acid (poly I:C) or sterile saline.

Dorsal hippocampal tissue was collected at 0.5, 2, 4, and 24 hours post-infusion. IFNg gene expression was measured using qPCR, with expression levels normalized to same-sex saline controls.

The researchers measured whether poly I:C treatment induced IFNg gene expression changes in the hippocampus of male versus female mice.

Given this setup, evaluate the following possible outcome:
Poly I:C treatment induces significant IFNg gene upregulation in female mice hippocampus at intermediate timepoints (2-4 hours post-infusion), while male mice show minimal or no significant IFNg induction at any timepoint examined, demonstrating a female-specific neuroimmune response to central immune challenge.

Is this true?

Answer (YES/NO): NO